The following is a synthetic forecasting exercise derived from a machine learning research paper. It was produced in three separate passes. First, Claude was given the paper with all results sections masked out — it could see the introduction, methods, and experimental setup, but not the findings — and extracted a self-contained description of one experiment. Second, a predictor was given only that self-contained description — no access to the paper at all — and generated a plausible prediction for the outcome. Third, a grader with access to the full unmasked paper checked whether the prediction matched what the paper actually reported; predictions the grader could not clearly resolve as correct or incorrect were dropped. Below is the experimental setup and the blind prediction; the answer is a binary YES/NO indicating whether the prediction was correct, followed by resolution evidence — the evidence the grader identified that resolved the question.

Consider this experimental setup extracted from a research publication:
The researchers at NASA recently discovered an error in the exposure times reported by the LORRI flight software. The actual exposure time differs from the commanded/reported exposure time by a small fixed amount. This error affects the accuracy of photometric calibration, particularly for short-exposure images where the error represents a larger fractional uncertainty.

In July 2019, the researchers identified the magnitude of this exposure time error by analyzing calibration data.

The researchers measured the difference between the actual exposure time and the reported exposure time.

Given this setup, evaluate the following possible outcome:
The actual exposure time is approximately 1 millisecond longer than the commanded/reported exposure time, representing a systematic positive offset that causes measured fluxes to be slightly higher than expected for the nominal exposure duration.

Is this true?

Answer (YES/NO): NO